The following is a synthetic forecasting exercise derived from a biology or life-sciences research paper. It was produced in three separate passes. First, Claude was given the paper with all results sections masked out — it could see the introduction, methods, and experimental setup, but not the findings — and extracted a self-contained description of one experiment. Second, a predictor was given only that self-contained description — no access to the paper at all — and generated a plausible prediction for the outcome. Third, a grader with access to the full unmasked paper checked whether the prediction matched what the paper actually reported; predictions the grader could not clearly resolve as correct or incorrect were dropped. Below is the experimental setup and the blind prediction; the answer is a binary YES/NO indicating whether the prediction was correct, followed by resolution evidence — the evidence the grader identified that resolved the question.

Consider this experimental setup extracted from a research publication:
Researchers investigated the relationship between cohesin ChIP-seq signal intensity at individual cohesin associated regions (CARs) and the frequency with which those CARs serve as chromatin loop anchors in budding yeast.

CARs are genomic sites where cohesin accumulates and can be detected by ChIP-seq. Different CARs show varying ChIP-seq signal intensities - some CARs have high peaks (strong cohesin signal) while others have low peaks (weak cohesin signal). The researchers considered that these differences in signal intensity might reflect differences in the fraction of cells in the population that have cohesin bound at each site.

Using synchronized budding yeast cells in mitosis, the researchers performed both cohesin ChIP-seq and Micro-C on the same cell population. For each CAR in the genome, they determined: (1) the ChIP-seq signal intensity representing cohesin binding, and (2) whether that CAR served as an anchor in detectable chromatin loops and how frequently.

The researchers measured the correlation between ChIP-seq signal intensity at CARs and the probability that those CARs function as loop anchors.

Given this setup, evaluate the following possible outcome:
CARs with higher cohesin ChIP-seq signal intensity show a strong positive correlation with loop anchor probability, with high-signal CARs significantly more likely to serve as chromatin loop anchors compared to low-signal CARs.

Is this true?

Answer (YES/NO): YES